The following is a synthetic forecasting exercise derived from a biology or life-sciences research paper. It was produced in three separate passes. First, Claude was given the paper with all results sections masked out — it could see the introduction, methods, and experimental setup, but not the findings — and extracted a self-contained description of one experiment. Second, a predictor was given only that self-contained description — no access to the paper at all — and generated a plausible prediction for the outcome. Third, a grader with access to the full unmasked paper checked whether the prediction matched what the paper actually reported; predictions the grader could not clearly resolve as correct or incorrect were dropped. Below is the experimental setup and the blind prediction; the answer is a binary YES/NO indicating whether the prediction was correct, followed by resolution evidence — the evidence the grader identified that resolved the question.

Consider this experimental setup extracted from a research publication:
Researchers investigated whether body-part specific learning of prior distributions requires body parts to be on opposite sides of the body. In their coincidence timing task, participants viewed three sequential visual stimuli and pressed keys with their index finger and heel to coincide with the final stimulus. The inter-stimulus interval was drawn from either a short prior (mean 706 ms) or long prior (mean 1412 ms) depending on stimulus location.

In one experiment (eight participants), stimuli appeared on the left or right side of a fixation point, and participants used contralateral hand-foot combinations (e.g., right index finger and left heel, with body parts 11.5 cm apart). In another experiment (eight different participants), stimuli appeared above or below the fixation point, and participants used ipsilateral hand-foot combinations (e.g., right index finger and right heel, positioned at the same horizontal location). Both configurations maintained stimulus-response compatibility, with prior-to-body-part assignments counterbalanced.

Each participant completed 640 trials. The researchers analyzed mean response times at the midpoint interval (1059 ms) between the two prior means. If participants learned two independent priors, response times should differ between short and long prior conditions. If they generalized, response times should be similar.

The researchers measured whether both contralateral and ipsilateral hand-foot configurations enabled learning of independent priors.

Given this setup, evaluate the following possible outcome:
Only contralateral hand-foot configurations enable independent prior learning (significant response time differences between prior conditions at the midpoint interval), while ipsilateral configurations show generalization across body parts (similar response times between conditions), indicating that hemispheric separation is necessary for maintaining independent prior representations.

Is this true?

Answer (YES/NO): NO